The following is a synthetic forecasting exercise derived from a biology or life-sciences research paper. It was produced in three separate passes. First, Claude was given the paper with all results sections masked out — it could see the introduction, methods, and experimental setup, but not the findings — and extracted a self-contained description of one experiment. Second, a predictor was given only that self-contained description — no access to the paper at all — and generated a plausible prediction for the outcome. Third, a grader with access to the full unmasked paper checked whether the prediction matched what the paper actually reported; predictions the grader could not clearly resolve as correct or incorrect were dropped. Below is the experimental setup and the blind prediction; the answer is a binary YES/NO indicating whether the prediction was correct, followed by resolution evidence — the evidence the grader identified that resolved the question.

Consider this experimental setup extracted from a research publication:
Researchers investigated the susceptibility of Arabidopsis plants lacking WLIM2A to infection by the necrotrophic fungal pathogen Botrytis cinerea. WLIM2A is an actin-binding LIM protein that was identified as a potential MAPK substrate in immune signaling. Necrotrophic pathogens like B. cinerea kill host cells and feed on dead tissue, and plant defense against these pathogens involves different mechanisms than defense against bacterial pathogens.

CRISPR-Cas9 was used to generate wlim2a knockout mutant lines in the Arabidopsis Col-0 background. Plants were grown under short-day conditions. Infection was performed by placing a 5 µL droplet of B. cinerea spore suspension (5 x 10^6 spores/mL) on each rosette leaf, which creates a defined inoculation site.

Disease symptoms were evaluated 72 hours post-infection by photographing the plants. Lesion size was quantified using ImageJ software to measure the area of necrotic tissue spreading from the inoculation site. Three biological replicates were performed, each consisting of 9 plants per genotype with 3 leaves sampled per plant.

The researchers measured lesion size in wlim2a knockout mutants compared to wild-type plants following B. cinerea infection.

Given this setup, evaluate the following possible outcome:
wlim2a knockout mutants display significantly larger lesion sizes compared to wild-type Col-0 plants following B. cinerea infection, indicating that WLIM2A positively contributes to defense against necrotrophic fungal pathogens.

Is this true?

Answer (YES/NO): NO